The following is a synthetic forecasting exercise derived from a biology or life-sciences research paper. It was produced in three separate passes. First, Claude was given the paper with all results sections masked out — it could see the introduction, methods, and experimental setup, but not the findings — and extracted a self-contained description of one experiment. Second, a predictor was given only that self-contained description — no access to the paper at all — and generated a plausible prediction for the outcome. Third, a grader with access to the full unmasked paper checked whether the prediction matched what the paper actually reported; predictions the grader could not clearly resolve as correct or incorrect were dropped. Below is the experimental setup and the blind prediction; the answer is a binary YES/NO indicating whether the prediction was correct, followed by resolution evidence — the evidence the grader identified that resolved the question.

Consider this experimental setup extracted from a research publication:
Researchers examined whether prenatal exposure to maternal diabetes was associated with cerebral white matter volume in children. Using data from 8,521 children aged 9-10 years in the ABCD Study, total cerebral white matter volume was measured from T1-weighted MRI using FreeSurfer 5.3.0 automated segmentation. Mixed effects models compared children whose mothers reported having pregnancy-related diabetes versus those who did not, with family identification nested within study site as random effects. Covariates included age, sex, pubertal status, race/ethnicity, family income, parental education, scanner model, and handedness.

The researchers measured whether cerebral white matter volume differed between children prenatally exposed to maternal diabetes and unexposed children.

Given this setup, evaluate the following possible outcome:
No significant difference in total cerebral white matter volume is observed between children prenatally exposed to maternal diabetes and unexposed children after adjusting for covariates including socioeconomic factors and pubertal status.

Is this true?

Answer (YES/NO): YES